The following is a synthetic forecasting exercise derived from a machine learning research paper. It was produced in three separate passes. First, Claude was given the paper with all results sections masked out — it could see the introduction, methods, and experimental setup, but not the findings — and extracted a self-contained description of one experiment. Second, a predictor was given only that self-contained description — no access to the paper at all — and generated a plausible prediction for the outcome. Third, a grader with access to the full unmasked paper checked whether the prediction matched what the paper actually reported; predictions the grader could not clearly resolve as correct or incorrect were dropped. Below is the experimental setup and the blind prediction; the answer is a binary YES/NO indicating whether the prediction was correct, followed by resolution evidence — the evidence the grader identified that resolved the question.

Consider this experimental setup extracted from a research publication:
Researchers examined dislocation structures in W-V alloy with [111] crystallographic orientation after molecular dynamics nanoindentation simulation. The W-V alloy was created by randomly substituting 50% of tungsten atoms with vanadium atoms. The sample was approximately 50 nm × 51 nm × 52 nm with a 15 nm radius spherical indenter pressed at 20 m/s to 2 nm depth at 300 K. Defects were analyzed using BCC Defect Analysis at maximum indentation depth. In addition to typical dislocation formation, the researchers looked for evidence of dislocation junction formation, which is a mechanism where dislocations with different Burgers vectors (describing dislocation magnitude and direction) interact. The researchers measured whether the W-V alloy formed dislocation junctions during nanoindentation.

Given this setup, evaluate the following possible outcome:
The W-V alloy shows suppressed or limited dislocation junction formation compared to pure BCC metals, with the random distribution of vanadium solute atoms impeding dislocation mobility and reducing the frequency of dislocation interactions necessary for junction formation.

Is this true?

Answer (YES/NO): NO